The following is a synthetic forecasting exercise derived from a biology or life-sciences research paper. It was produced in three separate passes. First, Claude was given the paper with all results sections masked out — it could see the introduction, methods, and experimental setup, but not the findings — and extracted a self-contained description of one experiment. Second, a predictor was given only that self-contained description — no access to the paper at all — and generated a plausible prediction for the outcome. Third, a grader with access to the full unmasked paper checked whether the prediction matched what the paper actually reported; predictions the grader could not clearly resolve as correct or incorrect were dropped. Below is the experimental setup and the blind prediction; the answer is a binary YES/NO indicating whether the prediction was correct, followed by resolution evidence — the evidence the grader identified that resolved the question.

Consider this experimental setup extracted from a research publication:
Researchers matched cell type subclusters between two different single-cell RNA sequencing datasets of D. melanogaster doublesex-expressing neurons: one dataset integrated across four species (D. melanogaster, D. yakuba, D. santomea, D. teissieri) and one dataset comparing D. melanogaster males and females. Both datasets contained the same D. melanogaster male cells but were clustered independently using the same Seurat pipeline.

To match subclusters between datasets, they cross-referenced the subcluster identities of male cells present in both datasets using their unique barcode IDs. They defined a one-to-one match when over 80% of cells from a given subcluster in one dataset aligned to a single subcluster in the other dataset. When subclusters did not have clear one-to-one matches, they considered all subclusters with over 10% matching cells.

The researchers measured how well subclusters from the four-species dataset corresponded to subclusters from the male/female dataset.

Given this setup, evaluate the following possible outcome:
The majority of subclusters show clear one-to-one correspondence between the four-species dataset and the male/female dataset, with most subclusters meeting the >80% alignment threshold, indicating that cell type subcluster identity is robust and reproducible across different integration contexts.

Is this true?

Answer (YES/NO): YES